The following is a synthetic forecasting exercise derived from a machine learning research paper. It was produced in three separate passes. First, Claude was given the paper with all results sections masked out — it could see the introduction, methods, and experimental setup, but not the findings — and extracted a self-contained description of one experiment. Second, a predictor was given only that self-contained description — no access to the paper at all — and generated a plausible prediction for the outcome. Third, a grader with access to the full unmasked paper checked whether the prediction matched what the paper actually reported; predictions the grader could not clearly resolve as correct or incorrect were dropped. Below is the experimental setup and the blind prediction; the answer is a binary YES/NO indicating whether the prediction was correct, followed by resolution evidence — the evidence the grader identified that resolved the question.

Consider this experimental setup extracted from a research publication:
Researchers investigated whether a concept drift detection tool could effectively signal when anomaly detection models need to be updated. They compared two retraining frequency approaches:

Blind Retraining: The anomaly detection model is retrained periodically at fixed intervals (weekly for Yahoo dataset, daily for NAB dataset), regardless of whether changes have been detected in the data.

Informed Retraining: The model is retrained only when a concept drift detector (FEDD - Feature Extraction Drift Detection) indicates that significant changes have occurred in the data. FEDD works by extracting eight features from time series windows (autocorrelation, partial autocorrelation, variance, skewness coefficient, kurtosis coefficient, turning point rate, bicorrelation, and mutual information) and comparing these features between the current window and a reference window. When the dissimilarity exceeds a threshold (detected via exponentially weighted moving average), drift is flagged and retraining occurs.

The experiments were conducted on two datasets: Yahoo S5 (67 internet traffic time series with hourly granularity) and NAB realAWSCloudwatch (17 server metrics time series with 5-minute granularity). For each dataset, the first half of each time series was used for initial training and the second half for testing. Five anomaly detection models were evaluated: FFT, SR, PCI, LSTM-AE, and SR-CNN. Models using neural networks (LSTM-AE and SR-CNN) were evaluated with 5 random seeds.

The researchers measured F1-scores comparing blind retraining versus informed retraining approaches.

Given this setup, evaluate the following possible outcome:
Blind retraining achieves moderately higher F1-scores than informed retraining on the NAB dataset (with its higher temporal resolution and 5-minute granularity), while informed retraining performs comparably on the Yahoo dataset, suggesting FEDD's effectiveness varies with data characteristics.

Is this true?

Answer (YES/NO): NO